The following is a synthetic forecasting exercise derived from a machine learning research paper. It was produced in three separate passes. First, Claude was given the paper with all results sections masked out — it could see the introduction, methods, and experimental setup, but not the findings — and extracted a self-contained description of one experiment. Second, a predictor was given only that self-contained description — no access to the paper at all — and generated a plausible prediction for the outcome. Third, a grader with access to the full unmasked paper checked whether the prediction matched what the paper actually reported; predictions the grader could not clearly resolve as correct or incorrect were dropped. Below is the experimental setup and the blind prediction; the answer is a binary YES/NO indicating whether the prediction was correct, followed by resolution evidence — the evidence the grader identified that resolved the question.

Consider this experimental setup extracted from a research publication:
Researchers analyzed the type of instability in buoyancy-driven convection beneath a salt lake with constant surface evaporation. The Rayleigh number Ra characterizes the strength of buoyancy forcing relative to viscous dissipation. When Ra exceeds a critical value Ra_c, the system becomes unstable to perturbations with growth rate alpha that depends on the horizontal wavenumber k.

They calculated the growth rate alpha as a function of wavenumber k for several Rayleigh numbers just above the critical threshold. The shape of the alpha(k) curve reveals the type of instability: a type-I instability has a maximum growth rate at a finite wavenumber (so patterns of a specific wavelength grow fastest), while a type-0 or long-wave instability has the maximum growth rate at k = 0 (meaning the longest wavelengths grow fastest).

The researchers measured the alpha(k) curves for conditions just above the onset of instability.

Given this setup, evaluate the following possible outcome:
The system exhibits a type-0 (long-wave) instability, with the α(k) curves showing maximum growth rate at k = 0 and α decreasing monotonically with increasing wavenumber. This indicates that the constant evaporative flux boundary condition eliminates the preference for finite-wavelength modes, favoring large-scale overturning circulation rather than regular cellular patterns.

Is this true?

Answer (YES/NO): NO